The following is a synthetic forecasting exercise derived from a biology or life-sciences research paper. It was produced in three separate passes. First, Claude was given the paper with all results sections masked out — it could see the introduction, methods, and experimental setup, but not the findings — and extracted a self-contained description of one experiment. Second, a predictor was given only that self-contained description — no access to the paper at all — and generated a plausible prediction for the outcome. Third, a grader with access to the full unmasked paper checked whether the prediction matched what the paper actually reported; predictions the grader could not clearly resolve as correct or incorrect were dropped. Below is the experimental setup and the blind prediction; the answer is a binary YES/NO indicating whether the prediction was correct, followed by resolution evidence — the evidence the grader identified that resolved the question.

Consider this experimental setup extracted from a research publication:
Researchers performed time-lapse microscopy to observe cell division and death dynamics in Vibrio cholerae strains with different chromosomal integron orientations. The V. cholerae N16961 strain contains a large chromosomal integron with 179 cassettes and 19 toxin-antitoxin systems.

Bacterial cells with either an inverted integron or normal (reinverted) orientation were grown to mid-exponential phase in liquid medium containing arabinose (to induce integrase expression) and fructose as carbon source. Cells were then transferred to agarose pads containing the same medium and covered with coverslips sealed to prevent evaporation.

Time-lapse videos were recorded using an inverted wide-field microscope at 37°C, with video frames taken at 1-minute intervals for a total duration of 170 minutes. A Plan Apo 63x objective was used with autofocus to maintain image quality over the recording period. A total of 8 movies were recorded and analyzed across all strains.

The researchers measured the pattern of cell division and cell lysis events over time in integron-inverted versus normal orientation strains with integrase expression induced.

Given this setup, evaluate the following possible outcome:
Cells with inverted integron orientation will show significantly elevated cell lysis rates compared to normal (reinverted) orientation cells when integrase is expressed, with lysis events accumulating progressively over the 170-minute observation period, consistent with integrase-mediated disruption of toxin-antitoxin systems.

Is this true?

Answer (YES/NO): NO